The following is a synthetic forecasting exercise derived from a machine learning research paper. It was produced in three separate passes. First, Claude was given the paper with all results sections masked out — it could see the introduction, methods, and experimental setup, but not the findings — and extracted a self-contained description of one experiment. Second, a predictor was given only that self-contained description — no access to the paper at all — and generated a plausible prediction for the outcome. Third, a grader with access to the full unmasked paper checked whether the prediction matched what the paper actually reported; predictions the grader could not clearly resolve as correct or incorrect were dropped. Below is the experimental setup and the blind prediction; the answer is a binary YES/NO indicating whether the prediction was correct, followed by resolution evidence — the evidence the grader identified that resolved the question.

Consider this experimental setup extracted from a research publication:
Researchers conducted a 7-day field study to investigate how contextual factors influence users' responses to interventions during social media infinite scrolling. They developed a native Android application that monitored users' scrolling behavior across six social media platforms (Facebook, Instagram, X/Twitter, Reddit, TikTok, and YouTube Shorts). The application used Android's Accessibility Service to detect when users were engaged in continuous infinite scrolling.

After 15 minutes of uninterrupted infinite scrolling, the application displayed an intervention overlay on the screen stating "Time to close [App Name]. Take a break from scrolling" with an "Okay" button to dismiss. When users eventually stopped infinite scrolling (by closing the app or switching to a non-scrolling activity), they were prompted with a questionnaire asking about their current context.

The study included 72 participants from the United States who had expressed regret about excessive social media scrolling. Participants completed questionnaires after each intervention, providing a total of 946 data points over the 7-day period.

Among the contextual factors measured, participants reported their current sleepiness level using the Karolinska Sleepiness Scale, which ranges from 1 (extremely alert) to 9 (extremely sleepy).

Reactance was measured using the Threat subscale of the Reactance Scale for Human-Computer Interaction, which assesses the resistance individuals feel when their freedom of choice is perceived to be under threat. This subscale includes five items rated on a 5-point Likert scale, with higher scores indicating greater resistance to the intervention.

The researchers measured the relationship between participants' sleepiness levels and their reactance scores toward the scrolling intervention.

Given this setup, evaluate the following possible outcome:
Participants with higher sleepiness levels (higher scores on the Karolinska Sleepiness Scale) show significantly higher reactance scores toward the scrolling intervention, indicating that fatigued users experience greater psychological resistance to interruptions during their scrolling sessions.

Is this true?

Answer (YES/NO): NO